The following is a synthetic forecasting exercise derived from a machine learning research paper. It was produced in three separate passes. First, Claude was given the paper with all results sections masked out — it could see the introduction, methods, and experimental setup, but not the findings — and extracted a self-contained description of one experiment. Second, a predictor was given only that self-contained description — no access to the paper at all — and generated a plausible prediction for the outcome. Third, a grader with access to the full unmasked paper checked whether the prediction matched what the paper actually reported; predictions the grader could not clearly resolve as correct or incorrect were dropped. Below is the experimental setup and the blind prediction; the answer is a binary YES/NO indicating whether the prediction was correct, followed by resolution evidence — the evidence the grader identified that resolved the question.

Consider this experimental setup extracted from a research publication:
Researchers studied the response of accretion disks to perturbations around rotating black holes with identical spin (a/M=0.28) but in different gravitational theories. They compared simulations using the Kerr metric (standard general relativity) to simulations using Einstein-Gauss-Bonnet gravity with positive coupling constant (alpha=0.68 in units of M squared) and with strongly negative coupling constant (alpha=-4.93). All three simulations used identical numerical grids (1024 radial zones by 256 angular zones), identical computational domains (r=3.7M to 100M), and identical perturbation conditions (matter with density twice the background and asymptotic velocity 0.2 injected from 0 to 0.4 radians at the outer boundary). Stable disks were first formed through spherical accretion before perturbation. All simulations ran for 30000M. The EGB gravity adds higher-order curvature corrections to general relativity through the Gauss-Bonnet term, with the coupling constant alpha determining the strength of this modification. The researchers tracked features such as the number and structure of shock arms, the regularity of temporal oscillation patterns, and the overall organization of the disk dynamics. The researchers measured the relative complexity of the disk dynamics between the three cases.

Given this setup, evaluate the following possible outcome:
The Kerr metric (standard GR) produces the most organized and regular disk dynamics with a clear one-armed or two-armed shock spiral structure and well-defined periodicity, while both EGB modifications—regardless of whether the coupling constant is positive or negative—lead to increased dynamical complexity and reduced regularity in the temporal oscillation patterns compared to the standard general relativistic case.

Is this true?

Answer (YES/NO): YES